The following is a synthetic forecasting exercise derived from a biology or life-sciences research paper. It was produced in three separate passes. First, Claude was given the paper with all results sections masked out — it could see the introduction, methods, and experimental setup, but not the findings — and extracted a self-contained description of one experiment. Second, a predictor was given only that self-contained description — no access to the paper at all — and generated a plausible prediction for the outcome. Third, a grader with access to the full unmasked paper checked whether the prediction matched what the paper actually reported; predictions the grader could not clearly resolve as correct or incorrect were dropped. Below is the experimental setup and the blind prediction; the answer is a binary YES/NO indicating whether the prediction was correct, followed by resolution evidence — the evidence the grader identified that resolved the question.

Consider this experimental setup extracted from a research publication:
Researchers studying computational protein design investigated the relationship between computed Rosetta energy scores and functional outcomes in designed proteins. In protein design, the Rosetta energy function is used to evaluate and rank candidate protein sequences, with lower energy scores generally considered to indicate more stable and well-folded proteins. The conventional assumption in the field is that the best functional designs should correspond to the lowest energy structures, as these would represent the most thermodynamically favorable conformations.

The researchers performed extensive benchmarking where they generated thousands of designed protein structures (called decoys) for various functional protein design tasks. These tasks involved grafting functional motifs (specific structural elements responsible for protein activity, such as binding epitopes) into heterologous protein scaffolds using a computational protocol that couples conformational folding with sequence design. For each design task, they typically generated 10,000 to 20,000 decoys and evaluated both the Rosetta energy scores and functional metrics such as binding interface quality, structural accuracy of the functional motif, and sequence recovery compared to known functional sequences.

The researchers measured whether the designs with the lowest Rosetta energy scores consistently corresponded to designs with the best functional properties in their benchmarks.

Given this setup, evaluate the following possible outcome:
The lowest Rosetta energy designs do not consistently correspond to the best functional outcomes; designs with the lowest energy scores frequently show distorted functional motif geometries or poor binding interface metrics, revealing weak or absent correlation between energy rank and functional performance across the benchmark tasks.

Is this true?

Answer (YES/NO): YES